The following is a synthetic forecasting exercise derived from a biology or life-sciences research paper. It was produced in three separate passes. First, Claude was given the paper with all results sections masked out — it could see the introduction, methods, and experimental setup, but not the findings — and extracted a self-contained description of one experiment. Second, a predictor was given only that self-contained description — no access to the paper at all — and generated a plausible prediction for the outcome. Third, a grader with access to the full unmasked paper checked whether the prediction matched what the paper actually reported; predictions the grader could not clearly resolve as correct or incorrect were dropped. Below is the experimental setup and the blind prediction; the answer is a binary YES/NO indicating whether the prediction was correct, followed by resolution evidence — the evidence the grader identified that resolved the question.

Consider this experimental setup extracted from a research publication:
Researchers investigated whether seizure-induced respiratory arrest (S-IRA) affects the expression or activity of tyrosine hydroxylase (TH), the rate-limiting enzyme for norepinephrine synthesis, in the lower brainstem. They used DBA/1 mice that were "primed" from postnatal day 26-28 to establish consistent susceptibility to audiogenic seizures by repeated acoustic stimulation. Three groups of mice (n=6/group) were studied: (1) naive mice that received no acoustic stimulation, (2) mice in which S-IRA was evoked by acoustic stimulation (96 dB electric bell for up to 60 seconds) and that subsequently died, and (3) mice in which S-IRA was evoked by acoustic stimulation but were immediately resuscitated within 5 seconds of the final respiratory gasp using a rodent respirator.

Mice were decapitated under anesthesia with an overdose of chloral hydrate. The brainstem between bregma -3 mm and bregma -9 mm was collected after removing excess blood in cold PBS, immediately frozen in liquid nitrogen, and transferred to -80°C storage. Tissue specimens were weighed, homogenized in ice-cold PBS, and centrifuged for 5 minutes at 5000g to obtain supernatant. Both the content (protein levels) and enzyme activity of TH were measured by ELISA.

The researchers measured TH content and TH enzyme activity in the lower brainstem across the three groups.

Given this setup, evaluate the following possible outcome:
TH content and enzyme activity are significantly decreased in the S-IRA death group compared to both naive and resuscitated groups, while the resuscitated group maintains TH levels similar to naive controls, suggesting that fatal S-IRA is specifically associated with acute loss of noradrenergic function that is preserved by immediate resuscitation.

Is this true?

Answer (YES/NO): NO